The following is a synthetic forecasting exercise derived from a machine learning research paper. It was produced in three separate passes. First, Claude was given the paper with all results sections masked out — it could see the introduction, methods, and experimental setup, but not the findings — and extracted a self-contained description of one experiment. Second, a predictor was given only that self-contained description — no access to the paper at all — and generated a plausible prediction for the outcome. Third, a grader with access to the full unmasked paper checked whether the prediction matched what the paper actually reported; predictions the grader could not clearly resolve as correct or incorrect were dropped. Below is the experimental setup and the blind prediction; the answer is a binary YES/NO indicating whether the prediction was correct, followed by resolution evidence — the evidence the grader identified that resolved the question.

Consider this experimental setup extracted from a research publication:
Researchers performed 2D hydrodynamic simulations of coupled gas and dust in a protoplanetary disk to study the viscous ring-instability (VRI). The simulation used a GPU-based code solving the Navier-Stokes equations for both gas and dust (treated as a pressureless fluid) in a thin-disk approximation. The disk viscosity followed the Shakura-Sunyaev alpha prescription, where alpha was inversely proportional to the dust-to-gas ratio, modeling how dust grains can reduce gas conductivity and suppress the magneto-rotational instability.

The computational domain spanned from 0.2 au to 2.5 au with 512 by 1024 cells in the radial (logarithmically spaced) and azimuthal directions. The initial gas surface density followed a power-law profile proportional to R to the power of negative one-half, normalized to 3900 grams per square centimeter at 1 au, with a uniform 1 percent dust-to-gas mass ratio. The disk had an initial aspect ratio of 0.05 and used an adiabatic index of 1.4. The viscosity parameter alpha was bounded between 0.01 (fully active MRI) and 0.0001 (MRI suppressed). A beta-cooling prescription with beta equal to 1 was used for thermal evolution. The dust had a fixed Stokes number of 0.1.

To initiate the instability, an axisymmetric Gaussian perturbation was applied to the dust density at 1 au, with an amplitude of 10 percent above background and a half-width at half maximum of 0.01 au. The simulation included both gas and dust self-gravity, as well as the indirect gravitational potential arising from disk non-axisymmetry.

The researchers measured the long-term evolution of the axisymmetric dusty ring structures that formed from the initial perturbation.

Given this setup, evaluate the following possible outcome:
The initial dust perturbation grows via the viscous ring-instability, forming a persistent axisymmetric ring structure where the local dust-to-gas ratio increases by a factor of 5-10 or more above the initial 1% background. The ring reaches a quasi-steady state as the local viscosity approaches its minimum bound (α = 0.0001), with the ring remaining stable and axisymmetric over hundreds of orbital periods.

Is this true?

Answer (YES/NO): NO